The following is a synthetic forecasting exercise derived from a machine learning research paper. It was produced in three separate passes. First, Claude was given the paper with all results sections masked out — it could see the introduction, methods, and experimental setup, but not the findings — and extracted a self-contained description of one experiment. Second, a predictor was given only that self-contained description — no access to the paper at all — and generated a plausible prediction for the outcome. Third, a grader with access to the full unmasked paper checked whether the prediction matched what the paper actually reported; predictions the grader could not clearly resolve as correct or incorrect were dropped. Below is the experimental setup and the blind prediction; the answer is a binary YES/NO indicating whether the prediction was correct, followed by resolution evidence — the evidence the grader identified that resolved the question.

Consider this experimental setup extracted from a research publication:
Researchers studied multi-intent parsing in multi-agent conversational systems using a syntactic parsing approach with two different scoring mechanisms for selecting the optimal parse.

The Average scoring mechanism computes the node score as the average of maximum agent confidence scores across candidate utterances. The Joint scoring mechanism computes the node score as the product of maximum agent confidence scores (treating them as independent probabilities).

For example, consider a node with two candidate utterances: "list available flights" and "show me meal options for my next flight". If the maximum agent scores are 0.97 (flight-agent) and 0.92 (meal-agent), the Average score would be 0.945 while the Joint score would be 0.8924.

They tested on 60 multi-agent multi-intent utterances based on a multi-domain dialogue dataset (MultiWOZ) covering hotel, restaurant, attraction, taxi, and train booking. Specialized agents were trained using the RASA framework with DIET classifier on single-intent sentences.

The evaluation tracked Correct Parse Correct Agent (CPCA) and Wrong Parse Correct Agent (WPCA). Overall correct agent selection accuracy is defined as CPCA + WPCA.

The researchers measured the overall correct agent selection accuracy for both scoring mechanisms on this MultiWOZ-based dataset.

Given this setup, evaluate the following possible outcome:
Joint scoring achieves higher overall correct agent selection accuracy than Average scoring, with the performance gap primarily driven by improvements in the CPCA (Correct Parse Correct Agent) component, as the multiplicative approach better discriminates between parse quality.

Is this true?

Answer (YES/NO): NO